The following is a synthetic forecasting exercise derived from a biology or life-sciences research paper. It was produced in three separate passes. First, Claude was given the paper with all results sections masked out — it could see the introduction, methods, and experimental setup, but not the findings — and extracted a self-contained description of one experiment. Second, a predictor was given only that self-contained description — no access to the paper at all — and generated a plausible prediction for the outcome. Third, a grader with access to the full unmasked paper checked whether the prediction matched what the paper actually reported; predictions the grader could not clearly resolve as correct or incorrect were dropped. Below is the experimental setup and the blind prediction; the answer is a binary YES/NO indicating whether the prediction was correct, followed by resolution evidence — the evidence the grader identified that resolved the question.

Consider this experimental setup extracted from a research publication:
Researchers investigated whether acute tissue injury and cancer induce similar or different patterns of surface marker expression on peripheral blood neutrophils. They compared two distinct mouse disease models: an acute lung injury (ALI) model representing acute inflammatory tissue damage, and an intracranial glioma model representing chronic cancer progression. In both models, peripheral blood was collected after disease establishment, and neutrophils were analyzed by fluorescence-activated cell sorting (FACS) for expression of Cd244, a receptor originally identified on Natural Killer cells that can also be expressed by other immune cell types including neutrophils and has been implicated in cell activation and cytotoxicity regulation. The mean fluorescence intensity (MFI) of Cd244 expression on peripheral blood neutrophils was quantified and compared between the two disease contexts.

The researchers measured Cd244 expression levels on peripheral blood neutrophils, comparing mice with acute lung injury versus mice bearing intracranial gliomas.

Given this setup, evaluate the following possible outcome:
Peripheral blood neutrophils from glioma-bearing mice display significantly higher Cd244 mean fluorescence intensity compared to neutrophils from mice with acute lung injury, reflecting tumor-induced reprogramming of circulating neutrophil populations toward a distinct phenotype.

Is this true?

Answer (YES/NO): NO